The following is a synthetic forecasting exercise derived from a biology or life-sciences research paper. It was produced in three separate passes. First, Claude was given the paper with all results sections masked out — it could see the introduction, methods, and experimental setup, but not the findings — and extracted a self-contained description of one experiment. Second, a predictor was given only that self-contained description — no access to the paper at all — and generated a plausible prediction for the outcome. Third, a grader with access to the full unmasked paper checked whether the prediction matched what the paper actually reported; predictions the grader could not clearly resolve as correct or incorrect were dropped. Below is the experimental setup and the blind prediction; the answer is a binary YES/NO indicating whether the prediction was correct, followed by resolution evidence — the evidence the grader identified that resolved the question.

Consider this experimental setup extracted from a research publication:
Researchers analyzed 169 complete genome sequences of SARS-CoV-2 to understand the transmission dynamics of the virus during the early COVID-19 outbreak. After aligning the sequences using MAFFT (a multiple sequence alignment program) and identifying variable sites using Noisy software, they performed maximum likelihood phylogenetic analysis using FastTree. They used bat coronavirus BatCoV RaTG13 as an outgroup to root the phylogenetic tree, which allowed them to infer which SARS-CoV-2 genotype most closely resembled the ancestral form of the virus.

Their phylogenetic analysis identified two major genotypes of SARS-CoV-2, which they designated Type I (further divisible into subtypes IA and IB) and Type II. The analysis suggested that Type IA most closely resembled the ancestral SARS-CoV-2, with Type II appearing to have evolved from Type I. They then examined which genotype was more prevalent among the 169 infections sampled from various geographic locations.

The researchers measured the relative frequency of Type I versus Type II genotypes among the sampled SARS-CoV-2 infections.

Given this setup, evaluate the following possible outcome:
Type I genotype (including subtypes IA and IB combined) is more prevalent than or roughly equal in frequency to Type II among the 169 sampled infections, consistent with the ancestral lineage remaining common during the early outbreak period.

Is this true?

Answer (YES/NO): NO